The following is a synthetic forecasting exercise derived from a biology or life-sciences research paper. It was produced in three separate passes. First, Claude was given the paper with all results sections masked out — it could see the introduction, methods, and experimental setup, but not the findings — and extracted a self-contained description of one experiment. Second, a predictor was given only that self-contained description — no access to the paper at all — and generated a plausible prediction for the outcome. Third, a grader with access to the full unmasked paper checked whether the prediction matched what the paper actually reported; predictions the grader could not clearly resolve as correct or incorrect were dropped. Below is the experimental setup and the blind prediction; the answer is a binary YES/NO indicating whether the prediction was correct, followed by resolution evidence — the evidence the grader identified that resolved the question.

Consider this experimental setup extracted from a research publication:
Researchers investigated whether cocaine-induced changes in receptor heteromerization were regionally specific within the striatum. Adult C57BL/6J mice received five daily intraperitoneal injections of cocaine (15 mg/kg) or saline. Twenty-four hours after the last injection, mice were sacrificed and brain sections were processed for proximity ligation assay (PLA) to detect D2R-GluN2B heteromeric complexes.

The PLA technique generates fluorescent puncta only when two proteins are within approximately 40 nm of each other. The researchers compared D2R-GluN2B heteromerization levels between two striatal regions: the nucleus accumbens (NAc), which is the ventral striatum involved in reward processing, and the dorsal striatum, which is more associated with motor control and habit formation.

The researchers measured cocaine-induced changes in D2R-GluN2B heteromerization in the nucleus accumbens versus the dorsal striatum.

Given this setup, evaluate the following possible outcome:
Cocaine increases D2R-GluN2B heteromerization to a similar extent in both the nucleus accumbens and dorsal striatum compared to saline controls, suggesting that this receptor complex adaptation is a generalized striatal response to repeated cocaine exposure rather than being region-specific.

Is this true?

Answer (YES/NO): NO